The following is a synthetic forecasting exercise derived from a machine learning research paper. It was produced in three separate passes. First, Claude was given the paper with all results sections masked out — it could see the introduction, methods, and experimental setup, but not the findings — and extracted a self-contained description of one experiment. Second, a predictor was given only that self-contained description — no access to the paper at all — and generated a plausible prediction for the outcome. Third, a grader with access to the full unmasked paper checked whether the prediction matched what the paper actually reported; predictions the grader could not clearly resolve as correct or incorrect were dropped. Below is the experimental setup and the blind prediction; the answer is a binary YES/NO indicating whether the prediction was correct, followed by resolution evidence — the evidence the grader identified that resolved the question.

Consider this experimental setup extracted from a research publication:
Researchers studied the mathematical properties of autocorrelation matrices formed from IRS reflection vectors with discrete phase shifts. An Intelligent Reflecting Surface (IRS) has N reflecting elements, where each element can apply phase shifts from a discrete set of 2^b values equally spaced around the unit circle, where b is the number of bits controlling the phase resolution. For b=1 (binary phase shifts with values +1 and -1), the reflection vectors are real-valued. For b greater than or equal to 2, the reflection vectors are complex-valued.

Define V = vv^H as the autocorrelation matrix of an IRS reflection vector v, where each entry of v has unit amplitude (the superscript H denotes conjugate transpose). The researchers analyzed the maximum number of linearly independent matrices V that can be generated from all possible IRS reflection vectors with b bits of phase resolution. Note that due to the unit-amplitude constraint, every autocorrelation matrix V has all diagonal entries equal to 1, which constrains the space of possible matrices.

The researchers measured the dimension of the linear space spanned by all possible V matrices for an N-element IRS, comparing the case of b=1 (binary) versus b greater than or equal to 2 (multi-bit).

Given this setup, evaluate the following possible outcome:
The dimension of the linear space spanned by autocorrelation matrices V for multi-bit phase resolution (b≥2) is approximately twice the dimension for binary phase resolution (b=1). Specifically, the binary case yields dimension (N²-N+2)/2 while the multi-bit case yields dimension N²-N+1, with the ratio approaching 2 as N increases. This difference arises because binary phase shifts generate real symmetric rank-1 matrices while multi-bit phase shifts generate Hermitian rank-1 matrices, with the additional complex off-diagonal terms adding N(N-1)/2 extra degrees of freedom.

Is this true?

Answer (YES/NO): YES